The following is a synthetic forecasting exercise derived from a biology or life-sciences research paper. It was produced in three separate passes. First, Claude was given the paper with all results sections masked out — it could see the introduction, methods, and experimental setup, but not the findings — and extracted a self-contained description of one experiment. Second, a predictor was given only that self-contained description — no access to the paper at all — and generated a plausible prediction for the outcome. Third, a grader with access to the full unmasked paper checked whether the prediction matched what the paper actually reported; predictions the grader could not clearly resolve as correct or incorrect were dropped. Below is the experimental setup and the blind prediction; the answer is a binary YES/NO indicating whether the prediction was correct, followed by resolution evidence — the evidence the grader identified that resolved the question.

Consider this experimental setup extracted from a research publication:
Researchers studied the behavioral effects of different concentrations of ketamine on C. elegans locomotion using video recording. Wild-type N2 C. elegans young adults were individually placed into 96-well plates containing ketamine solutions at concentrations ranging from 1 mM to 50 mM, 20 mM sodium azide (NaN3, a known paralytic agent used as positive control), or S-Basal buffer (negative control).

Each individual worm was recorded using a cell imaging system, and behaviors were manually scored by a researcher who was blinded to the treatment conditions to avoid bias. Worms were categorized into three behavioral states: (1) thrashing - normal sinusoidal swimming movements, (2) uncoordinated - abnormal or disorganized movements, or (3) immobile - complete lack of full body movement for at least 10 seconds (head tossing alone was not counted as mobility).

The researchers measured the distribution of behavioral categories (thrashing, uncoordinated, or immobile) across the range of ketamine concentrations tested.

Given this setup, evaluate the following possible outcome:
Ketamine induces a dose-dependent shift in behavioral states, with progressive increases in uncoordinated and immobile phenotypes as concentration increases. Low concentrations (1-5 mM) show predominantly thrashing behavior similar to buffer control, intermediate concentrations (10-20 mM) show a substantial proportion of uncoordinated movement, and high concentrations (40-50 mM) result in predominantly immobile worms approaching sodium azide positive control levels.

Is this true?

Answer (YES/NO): NO